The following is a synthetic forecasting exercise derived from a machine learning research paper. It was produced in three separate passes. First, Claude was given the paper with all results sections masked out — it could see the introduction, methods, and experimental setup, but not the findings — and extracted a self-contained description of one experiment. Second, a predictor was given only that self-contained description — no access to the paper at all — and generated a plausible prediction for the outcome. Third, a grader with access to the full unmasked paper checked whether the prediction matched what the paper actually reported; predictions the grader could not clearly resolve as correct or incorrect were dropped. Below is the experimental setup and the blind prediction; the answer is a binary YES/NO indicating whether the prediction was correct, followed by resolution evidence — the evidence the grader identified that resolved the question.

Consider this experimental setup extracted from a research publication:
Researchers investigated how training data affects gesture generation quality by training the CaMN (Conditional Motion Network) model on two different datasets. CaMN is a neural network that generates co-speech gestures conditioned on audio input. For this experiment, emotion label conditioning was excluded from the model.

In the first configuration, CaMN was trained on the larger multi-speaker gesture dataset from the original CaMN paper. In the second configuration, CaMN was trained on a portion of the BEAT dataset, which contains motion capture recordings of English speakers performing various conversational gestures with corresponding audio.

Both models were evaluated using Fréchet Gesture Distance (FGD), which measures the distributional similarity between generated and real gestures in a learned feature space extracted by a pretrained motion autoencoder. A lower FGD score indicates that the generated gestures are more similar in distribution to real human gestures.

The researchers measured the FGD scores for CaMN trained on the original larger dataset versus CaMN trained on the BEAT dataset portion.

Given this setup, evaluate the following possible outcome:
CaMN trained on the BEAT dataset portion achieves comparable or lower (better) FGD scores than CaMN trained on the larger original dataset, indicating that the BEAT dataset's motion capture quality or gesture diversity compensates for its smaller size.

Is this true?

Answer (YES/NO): YES